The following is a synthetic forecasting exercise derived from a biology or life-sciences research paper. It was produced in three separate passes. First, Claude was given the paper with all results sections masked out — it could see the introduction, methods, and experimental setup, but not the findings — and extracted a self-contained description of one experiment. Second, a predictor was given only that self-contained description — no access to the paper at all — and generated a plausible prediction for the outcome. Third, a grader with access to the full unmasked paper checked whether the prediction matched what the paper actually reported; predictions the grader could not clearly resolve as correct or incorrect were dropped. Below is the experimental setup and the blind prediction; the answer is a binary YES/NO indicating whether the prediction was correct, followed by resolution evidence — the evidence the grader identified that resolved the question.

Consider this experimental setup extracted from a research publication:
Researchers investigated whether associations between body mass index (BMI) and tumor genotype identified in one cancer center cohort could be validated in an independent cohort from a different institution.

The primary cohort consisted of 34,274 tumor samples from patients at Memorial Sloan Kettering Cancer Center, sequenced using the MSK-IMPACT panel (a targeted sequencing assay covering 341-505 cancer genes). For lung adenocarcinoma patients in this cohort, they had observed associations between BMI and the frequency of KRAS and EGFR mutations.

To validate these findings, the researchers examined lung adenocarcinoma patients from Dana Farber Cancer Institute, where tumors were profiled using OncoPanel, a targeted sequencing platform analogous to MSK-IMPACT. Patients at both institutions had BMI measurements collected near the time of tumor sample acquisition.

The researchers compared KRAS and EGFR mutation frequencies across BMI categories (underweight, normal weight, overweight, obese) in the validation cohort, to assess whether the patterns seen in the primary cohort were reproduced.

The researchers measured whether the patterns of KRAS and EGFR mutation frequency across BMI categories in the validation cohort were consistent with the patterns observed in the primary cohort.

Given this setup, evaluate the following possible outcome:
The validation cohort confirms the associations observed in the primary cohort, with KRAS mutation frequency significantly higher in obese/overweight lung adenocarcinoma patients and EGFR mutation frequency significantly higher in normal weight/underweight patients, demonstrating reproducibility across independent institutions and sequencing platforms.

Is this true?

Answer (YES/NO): YES